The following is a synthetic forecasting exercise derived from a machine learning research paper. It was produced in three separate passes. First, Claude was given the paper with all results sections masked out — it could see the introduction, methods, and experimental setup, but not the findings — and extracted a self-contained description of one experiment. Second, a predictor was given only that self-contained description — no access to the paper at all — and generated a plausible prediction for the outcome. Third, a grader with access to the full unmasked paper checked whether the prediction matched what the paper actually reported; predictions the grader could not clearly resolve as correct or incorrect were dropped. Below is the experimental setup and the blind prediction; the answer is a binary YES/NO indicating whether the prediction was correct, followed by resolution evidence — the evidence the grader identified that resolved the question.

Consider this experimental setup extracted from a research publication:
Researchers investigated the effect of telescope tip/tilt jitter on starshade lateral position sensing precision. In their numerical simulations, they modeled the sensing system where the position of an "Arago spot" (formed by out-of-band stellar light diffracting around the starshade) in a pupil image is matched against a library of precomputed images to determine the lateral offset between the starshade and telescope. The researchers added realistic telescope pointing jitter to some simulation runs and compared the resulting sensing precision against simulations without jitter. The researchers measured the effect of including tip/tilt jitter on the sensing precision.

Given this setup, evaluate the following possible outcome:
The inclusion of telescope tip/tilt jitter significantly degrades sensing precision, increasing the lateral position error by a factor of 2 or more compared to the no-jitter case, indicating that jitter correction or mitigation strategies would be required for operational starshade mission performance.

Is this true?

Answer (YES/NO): NO